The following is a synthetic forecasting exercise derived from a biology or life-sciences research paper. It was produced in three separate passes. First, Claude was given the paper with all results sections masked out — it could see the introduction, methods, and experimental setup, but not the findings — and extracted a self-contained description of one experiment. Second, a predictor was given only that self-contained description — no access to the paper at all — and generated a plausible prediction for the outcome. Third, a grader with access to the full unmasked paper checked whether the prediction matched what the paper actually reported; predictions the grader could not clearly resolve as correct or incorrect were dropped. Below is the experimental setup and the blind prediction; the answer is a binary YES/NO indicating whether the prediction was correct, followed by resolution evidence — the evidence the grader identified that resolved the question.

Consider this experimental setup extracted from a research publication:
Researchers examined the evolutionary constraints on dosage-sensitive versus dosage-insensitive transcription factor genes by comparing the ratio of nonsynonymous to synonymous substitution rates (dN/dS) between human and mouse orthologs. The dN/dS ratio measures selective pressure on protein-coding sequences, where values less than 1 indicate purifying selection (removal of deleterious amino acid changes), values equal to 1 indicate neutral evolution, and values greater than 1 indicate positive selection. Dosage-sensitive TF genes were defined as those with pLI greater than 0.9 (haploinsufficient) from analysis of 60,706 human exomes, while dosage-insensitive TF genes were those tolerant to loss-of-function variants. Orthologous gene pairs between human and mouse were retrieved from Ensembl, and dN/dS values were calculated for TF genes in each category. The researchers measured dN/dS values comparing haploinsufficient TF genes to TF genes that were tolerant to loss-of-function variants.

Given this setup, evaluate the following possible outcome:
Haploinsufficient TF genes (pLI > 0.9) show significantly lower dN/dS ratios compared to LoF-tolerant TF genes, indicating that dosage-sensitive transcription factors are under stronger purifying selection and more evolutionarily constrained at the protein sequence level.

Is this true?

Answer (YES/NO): YES